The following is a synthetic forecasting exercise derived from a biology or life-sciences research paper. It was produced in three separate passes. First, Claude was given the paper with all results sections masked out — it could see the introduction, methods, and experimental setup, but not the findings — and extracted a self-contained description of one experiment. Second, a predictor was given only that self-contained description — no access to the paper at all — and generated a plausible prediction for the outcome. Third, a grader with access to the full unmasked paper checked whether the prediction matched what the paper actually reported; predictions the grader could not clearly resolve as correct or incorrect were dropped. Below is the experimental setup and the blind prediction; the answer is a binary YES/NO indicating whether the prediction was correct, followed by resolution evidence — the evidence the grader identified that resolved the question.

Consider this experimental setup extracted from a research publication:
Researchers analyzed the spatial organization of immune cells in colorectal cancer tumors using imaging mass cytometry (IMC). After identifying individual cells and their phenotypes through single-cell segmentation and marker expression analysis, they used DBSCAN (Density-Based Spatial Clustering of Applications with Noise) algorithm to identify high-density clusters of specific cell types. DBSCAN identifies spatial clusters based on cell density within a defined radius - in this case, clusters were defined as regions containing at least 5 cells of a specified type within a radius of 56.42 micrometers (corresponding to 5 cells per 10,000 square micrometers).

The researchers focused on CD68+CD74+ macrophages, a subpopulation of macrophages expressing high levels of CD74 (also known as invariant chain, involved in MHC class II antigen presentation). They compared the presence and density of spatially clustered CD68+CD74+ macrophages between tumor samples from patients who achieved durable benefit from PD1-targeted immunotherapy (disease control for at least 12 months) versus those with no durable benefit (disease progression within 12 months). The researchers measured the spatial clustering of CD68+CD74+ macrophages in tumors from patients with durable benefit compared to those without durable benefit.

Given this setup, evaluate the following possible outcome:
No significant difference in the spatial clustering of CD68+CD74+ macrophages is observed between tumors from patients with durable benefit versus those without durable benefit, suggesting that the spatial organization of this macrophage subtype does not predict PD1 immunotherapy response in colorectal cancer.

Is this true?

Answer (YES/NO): NO